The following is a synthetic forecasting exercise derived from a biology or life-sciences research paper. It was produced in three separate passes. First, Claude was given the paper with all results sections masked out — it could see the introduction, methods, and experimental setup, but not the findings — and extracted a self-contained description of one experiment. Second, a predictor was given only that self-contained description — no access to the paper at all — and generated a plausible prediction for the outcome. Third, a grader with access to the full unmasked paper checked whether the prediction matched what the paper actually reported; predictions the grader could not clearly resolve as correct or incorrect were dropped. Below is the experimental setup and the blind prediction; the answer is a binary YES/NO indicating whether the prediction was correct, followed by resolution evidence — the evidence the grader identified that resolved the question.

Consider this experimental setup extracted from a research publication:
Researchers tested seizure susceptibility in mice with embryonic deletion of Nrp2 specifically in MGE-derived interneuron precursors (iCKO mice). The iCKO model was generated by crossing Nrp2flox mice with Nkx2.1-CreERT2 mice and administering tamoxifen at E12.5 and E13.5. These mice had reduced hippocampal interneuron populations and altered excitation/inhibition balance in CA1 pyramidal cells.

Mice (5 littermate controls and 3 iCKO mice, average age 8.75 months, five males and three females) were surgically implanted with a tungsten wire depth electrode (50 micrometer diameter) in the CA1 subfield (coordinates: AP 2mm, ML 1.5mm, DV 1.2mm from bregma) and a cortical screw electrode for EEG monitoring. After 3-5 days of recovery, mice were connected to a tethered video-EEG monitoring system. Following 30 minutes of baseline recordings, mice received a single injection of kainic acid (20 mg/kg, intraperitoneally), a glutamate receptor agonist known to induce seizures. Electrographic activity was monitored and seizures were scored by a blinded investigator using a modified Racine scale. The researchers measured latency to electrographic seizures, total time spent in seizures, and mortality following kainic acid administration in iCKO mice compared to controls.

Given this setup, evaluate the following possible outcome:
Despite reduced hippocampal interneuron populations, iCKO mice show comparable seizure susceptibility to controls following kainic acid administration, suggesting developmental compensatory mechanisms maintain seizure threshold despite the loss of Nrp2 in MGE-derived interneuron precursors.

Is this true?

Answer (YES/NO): NO